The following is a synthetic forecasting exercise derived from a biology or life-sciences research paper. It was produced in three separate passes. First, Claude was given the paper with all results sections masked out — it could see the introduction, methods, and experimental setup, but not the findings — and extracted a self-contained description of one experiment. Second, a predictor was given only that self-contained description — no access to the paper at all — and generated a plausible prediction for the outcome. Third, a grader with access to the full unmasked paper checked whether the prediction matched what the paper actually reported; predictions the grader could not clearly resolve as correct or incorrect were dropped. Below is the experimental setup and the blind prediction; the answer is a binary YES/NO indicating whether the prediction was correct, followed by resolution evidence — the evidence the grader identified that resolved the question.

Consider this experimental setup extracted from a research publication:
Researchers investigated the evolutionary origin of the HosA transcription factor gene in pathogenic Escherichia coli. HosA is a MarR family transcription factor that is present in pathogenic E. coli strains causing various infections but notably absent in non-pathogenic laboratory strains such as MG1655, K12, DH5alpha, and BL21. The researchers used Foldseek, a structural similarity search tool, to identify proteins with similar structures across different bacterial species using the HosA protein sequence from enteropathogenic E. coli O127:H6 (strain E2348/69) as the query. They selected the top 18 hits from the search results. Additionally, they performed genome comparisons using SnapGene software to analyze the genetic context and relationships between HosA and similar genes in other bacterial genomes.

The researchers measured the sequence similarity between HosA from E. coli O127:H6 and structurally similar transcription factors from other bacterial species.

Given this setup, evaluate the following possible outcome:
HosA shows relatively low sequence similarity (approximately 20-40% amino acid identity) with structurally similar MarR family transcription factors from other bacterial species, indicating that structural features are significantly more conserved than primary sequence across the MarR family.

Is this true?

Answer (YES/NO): NO